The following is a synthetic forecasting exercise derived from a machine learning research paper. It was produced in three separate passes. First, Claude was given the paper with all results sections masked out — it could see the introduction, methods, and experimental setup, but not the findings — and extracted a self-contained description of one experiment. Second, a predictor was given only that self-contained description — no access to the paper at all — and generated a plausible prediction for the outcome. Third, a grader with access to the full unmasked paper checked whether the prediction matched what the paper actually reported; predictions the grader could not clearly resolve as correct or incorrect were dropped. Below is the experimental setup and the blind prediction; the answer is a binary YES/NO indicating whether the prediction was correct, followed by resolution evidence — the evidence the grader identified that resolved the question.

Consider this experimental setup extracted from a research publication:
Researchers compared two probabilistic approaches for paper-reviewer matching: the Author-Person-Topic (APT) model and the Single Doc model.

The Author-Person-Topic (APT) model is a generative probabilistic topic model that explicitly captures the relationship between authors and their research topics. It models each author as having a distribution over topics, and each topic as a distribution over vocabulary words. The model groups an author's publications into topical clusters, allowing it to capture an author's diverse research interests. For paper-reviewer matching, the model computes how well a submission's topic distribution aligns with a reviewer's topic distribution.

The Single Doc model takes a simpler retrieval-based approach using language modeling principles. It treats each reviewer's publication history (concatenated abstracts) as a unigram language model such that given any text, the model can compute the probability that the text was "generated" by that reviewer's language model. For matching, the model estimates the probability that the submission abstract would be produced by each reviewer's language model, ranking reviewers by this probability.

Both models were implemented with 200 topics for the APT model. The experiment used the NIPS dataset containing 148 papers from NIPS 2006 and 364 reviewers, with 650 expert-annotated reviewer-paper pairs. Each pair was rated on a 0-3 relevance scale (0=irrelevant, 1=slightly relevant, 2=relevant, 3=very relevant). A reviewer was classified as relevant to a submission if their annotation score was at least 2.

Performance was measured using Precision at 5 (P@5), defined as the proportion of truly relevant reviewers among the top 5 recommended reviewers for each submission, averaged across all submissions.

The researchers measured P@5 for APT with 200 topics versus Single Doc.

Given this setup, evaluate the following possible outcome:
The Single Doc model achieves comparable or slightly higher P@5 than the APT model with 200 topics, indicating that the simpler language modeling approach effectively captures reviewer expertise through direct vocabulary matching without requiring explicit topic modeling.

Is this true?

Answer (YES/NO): YES